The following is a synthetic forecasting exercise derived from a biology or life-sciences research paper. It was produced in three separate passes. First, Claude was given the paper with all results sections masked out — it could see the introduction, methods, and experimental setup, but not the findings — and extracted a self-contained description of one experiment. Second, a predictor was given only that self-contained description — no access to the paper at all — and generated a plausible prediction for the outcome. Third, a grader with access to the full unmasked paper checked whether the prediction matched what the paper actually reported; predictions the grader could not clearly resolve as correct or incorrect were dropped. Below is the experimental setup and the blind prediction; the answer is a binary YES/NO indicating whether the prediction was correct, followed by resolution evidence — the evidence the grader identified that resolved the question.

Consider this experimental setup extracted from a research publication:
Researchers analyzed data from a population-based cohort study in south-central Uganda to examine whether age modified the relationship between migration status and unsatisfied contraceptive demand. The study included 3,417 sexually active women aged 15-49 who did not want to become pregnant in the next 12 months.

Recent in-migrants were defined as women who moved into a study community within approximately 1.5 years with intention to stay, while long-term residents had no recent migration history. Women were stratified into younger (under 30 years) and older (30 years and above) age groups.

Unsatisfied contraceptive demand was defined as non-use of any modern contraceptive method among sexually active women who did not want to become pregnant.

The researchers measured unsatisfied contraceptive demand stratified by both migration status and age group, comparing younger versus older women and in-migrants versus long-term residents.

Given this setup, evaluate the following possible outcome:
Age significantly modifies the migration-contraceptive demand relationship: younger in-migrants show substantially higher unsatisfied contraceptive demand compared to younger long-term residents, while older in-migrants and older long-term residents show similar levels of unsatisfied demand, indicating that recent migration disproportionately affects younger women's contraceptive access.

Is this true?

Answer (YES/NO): NO